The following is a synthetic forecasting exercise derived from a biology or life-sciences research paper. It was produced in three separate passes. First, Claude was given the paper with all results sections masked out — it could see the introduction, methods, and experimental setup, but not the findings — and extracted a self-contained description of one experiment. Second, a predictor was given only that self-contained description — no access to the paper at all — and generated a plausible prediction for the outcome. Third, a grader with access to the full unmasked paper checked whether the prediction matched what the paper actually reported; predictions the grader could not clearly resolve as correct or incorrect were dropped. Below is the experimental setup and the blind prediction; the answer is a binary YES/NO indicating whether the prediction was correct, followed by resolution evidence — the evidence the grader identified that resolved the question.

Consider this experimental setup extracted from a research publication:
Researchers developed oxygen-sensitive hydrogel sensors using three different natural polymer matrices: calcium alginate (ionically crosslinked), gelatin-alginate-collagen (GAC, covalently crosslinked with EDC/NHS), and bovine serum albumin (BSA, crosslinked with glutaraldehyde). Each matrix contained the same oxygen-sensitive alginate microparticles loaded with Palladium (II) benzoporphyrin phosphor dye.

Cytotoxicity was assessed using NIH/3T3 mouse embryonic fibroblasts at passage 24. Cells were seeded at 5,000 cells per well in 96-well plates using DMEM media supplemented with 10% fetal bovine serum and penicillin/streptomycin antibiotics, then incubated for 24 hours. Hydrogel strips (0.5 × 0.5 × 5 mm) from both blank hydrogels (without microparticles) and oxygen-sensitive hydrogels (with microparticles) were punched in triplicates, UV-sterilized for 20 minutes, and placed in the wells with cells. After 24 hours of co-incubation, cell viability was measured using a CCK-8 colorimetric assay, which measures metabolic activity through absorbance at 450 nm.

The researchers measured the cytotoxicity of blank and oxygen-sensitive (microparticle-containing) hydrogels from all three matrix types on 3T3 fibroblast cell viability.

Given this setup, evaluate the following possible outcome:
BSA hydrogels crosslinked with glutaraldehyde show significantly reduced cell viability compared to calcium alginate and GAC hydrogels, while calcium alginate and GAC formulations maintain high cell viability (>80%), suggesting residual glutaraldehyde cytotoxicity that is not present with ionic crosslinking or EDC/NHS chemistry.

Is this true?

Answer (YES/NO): YES